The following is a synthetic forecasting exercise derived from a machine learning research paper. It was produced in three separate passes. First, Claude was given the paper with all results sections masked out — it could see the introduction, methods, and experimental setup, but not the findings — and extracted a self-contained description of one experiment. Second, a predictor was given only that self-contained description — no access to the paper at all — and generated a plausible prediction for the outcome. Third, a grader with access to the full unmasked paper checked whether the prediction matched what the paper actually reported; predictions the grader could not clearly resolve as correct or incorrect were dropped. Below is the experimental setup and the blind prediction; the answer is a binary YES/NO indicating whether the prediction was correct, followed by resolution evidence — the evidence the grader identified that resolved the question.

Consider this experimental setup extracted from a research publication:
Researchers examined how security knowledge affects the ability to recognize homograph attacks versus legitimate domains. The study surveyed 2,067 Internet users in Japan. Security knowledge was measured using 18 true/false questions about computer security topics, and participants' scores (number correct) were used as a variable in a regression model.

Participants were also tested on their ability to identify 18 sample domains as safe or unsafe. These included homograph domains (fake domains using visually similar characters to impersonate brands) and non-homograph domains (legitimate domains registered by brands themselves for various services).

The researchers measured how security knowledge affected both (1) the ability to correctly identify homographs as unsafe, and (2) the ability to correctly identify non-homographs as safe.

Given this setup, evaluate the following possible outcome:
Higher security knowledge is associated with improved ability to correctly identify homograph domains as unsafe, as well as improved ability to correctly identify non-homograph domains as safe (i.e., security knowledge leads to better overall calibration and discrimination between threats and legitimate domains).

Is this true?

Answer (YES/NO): NO